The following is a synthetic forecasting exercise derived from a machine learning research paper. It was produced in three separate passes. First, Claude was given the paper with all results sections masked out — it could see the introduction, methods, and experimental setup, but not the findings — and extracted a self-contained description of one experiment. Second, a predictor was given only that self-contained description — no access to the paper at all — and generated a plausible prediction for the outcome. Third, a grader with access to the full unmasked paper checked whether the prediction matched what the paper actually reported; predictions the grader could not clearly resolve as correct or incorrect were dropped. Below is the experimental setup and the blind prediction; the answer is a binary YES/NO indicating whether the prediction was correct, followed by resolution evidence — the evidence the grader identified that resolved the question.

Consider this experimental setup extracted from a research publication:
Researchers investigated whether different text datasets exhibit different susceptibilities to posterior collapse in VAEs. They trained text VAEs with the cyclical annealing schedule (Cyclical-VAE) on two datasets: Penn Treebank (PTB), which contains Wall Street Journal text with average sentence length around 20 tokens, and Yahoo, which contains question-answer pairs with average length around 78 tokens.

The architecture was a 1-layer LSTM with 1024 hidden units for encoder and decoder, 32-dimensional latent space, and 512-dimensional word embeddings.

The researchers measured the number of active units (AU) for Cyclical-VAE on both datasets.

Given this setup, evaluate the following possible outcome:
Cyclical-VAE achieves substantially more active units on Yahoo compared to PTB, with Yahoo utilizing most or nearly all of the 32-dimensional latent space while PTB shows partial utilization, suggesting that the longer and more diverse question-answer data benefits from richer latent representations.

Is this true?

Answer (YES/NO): NO